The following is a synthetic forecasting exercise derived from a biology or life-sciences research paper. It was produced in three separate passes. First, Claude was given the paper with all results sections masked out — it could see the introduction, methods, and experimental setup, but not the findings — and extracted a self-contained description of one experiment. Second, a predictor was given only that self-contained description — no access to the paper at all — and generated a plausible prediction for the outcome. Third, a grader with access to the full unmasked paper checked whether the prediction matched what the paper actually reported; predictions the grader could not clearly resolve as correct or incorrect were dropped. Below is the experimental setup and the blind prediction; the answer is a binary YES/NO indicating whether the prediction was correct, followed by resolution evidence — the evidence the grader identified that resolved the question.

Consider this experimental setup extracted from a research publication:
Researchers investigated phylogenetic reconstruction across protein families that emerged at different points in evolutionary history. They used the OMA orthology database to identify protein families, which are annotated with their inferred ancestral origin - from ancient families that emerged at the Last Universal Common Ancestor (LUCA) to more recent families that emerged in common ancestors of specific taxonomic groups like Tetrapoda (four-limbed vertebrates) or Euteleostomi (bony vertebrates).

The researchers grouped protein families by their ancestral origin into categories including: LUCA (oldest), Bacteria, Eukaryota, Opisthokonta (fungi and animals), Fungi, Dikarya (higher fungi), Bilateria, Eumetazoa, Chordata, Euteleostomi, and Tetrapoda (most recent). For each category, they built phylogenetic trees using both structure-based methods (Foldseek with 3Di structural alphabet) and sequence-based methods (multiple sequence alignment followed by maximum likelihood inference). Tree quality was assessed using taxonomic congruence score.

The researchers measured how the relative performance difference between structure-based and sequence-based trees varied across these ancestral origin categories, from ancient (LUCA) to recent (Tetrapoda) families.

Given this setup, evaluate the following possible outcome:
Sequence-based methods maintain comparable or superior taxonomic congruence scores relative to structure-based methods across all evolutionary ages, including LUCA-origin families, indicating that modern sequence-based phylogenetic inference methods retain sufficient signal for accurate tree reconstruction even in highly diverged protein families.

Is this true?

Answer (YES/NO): NO